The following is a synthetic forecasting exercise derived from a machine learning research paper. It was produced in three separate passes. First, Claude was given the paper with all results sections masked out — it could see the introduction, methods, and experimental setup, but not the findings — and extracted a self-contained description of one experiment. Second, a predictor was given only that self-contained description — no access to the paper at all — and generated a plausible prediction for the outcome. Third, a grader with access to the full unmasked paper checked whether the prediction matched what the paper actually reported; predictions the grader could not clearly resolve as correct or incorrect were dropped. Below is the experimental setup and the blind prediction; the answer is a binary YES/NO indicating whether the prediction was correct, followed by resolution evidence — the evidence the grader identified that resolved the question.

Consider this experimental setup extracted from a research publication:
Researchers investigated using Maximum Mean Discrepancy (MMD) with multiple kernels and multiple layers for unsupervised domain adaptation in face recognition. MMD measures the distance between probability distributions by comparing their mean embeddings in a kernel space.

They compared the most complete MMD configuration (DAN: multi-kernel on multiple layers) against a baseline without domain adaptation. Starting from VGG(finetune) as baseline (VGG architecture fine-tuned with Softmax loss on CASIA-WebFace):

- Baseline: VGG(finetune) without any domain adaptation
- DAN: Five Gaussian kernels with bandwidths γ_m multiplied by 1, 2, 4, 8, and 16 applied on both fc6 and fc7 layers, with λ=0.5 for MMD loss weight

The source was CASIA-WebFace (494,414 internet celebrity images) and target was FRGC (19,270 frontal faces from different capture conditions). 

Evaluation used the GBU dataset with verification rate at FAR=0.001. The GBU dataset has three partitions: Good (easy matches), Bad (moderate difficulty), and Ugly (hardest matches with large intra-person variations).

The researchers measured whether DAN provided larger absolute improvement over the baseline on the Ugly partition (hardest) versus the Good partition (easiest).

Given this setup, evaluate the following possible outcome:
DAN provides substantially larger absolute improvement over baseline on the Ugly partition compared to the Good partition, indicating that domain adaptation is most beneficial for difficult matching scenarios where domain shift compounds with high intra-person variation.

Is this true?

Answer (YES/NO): YES